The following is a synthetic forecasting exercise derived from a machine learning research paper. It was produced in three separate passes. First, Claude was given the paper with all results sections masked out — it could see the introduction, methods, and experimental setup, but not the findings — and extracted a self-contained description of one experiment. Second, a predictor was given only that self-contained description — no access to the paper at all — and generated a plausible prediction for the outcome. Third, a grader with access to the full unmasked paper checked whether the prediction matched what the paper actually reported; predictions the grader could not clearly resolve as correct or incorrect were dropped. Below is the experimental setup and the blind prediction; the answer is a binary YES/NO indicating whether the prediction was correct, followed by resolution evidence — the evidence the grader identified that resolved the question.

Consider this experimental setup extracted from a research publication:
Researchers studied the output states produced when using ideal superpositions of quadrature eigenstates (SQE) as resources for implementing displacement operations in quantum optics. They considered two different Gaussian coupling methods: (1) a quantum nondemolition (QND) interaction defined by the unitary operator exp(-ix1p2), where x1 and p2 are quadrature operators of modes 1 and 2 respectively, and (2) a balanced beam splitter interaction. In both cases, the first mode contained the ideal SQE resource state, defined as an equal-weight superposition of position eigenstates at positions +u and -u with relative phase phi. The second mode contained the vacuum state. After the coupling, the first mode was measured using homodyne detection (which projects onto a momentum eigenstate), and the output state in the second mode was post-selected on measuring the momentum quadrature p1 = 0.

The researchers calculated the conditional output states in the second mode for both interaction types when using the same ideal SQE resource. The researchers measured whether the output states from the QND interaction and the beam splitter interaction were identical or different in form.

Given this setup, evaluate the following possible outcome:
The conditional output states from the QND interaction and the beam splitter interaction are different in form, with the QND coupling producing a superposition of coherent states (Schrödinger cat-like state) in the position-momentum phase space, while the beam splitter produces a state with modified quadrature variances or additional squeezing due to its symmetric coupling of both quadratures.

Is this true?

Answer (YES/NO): YES